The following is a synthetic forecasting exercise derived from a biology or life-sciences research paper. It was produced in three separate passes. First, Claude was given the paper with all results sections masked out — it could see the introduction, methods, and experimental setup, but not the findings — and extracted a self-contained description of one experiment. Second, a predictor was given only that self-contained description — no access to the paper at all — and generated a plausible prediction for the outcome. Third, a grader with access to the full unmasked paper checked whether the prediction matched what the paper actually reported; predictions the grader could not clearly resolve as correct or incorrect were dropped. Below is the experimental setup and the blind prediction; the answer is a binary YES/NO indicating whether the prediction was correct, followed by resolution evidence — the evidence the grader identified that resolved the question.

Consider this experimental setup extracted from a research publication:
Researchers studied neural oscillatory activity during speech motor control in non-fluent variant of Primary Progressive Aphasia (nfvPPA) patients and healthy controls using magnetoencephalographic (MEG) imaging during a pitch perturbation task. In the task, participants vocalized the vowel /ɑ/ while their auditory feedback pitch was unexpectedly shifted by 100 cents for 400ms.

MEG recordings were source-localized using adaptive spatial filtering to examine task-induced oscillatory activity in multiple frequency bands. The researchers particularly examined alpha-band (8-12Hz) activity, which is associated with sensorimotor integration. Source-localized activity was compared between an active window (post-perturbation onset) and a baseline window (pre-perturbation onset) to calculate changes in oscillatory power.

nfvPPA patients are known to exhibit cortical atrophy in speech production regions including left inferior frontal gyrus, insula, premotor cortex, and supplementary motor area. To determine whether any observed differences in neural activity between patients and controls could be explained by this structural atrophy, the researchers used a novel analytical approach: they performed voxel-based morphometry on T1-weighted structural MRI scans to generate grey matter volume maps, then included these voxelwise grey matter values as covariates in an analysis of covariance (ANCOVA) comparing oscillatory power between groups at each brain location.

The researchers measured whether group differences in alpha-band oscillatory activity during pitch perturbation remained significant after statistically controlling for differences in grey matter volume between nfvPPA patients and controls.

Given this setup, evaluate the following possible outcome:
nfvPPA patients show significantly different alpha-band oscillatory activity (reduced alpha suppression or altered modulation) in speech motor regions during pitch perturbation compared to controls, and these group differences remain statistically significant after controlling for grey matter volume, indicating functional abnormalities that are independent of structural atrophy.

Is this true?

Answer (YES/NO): YES